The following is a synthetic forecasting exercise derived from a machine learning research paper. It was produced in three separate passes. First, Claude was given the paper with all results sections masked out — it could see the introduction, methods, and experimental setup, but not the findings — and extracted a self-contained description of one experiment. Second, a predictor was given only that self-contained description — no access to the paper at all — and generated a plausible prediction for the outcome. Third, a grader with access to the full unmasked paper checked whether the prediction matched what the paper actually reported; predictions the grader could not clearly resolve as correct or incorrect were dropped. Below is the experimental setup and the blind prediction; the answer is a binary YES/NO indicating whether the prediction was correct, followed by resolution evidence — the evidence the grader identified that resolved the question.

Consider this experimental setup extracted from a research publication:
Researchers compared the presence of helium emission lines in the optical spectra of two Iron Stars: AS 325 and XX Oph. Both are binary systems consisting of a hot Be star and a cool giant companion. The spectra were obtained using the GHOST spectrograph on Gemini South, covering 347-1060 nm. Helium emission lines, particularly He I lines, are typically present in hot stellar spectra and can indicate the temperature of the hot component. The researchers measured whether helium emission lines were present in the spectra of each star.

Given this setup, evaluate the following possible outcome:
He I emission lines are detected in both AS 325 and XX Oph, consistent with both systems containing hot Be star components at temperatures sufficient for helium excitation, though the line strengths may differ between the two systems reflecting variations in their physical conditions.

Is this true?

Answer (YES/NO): NO